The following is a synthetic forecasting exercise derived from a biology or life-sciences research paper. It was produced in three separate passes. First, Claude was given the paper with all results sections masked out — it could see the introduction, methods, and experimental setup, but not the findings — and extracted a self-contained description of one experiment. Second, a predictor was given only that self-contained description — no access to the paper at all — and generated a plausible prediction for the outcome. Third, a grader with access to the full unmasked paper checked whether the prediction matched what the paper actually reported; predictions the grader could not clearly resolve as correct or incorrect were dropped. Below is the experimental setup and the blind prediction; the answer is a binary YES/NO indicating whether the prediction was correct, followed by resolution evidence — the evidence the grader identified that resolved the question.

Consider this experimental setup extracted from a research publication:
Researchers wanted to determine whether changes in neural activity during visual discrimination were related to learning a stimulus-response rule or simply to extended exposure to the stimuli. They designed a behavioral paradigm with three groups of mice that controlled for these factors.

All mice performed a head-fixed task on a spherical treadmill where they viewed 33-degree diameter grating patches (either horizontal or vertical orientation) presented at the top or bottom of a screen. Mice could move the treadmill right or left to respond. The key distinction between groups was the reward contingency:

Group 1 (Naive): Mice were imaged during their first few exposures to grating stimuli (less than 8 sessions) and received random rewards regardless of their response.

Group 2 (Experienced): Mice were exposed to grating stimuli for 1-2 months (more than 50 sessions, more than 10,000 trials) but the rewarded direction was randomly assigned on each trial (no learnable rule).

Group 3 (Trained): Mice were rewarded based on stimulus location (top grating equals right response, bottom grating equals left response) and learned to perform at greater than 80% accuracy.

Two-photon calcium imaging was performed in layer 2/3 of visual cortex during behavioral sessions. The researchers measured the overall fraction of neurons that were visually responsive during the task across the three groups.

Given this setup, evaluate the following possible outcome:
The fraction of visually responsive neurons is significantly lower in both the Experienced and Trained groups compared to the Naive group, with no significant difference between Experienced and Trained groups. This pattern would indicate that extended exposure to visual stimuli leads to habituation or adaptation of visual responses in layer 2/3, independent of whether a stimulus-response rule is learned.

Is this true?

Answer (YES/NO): YES